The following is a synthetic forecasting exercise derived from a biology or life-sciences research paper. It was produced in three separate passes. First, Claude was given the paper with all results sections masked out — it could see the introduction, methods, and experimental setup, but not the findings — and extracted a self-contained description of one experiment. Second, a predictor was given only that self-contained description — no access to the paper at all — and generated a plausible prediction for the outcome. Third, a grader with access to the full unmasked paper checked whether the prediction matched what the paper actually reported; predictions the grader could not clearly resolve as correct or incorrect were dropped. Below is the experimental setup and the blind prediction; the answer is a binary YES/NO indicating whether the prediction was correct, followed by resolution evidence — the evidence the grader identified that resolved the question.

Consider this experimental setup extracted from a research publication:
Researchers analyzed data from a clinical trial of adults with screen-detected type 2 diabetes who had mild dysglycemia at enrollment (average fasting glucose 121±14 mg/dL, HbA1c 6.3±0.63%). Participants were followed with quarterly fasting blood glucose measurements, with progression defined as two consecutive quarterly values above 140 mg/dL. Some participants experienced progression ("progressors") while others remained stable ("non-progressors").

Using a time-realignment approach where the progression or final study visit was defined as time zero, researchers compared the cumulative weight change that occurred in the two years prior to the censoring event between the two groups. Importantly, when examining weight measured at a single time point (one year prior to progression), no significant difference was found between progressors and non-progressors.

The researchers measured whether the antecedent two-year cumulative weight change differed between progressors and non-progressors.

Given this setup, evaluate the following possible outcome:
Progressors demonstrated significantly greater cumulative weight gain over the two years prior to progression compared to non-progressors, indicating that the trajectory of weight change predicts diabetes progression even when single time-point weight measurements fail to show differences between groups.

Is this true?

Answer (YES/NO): NO